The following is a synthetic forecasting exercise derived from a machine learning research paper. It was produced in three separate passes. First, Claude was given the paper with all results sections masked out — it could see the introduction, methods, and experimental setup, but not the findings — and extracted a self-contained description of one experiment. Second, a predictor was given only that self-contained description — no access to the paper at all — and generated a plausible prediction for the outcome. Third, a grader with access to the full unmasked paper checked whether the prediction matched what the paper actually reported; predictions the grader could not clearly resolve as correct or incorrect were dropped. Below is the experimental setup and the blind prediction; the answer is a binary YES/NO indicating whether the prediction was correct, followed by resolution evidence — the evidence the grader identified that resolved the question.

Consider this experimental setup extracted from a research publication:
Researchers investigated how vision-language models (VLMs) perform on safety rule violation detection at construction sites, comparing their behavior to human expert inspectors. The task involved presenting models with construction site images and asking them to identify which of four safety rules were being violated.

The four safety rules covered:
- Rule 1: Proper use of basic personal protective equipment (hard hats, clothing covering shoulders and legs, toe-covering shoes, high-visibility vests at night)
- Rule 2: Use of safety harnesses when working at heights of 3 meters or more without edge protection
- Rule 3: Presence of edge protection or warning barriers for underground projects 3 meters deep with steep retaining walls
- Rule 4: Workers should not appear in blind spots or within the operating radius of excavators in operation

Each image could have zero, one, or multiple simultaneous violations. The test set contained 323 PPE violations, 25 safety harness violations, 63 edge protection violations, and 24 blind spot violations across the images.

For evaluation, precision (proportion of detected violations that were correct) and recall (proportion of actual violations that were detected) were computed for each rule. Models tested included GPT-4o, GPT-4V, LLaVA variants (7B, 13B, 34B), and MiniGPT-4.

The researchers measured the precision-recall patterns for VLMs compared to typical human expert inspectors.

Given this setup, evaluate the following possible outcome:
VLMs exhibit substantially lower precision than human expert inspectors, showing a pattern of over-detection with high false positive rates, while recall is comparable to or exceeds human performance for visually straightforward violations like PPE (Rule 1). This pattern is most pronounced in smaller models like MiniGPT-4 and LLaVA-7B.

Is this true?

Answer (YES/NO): NO